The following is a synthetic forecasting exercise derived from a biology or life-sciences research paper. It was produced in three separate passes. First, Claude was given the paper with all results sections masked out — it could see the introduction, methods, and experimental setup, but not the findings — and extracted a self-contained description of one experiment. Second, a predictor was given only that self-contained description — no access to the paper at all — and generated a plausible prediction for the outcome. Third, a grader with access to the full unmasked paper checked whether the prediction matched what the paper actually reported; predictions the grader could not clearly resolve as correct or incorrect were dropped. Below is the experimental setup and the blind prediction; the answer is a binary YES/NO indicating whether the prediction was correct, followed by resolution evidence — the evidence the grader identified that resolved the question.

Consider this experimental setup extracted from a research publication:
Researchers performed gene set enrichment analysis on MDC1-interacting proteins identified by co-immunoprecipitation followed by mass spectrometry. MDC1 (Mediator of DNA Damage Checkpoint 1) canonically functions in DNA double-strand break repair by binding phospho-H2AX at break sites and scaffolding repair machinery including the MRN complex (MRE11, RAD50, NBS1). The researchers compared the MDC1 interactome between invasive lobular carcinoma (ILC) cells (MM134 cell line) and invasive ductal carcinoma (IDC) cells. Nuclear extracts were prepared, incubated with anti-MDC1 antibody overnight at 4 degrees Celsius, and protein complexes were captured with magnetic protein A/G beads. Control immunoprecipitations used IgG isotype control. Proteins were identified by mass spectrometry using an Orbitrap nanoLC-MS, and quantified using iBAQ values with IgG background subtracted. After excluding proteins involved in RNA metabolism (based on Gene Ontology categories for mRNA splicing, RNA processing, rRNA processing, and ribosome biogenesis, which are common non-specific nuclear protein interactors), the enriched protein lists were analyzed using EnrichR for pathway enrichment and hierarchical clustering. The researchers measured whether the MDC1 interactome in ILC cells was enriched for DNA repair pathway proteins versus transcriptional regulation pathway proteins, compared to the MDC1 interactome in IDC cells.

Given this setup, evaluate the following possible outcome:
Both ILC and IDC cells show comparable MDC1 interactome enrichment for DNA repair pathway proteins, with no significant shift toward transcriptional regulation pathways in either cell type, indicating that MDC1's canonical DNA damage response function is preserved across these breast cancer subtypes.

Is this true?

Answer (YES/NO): NO